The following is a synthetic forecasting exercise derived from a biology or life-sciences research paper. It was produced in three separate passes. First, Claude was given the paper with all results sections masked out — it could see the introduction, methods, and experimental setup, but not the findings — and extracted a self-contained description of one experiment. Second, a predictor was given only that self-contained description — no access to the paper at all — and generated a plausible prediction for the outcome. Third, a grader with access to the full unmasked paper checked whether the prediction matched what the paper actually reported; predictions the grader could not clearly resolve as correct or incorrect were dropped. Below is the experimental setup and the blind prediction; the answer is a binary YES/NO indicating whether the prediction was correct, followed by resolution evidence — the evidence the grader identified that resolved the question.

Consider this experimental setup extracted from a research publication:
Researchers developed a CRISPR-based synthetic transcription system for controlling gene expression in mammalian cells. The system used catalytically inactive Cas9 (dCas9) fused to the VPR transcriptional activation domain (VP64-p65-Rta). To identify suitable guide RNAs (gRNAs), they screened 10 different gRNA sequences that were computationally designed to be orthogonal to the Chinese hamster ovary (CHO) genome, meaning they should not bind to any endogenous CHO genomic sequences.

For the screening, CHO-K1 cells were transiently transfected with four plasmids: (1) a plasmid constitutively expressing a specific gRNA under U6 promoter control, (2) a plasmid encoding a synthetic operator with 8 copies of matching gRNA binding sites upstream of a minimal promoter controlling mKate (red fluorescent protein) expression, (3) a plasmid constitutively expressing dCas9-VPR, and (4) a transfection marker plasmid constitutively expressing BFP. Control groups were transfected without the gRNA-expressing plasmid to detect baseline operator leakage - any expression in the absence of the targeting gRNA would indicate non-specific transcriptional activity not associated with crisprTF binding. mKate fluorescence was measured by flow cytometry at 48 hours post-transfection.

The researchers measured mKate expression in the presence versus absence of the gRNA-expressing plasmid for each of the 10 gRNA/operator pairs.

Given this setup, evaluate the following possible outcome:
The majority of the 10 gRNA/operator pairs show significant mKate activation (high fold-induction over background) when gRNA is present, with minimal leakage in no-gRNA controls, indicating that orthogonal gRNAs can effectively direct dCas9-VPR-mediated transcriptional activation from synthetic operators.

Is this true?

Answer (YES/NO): NO